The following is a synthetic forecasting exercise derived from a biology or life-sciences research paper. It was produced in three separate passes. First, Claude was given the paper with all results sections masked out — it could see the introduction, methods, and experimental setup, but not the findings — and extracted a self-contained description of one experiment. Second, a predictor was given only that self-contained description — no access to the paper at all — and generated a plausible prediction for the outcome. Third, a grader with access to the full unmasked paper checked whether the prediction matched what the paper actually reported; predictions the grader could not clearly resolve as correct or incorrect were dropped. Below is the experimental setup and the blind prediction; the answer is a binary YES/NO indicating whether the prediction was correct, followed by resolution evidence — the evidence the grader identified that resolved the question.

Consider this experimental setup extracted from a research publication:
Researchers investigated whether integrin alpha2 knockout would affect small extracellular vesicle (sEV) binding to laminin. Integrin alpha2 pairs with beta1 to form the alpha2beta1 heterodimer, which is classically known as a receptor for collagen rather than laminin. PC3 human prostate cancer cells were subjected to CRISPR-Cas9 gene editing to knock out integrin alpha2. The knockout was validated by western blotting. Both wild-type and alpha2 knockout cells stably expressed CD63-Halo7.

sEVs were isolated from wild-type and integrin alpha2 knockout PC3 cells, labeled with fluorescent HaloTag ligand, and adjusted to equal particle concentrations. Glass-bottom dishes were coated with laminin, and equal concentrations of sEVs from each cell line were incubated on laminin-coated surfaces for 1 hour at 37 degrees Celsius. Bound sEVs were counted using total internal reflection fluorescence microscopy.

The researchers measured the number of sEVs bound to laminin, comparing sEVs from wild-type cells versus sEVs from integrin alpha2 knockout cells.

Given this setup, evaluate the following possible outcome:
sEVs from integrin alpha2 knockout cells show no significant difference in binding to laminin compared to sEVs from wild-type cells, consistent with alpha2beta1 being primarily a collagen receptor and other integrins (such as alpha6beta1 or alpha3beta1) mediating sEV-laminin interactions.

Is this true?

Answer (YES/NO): YES